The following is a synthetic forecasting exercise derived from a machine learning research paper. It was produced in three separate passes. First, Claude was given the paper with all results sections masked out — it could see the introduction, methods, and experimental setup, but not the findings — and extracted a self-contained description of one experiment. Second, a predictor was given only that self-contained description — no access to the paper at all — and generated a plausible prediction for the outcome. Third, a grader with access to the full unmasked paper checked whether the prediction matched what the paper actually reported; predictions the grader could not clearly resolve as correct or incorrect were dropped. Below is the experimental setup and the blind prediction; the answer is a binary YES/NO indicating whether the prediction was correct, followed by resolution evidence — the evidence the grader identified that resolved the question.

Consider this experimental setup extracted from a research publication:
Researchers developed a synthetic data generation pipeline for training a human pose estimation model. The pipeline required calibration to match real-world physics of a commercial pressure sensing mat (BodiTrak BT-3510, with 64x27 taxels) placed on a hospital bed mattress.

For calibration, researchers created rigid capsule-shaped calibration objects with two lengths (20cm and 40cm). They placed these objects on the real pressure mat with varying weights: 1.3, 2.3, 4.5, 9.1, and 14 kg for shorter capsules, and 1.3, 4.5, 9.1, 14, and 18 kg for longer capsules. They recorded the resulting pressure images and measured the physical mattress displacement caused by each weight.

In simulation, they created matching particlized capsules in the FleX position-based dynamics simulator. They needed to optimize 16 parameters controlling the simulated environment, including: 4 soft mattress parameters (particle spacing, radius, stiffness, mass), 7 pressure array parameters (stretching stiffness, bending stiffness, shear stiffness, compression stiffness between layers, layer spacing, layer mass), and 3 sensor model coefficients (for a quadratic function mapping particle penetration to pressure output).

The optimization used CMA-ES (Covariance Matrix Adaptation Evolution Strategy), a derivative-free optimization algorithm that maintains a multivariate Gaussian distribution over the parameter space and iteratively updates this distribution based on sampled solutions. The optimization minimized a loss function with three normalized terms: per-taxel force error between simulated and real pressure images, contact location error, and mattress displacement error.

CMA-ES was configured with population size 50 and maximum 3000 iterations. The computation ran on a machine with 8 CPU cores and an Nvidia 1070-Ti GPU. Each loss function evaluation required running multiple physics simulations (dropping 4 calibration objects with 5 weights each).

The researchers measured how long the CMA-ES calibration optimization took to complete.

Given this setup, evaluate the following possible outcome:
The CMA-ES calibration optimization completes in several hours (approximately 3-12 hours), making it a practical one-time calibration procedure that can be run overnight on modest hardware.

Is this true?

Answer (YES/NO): NO